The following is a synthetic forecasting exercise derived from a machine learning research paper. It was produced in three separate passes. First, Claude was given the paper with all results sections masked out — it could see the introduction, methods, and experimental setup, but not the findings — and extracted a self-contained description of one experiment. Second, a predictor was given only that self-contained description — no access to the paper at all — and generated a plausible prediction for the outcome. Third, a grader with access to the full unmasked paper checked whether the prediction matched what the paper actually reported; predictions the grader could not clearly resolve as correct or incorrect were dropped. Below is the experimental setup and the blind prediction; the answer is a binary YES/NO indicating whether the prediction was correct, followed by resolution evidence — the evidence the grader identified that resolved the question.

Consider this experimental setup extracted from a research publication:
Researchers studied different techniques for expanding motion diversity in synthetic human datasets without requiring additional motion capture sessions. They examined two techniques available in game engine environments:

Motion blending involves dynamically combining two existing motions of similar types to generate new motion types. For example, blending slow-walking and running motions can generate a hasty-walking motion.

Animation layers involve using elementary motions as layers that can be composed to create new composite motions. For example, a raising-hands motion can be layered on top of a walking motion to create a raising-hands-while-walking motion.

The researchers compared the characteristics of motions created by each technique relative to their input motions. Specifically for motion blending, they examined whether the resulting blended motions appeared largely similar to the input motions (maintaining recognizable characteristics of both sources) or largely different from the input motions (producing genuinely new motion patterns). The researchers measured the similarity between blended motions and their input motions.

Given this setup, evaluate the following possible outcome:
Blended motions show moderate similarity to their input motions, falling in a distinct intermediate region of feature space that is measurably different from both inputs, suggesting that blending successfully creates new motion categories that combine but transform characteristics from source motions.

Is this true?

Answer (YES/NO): NO